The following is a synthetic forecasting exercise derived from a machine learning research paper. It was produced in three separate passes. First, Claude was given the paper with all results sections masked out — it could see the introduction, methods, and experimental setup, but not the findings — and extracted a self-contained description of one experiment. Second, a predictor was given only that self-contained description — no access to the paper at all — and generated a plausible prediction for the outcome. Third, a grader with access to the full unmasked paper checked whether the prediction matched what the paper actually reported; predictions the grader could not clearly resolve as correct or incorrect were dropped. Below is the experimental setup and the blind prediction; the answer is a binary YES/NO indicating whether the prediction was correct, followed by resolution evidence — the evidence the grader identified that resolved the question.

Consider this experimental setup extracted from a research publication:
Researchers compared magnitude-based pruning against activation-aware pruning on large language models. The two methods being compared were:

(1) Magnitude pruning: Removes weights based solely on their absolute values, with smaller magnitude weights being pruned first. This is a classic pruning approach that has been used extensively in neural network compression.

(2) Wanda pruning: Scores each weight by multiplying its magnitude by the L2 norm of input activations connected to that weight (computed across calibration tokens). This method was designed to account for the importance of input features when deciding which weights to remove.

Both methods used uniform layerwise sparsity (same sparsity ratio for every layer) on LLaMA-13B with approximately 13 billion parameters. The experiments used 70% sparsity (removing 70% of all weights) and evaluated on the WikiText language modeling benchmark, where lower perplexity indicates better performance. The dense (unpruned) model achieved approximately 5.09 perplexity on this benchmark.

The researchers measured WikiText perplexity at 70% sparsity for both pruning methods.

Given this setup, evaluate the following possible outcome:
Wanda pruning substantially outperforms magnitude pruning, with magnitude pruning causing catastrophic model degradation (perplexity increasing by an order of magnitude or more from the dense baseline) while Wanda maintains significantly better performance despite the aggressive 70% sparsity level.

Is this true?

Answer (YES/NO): YES